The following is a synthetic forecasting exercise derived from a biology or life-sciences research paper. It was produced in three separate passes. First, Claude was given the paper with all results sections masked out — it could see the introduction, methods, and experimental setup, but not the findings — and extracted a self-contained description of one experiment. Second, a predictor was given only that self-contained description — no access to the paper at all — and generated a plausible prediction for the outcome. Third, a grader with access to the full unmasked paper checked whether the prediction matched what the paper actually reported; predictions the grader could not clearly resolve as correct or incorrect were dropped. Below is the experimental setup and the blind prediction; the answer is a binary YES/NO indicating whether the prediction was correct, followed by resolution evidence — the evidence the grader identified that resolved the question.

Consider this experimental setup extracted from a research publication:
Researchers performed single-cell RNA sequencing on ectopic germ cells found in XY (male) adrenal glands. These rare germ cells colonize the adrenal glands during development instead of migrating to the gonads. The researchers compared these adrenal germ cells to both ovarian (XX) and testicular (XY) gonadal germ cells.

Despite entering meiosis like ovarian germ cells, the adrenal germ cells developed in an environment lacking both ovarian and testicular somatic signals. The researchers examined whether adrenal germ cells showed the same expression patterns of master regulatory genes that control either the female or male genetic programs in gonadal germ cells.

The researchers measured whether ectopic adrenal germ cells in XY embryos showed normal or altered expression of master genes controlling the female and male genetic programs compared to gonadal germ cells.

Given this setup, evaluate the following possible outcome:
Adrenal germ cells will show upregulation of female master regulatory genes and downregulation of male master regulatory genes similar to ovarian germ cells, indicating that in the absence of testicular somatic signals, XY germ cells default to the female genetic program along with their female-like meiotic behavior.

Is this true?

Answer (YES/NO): NO